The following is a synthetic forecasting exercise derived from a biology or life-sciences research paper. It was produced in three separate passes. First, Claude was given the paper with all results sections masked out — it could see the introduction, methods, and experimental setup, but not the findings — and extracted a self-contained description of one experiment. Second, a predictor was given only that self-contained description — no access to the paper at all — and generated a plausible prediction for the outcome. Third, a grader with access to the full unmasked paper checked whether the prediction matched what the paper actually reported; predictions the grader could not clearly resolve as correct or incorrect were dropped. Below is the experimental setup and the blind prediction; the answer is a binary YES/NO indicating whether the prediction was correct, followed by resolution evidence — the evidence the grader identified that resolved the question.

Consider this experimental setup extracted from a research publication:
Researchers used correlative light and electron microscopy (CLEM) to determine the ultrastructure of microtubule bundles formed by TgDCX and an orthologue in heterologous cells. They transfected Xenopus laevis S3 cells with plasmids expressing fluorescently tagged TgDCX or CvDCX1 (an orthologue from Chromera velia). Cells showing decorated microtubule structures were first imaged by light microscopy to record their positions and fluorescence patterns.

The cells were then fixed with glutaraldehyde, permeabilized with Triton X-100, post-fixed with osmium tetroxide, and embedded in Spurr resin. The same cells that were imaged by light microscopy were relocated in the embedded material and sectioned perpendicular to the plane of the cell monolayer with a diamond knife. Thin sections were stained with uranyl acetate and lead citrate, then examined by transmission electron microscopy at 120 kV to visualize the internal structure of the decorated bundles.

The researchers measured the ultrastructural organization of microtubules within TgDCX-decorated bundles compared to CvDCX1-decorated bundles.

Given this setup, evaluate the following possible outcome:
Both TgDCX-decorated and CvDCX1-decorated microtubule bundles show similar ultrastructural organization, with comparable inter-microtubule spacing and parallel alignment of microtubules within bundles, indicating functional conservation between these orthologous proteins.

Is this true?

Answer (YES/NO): NO